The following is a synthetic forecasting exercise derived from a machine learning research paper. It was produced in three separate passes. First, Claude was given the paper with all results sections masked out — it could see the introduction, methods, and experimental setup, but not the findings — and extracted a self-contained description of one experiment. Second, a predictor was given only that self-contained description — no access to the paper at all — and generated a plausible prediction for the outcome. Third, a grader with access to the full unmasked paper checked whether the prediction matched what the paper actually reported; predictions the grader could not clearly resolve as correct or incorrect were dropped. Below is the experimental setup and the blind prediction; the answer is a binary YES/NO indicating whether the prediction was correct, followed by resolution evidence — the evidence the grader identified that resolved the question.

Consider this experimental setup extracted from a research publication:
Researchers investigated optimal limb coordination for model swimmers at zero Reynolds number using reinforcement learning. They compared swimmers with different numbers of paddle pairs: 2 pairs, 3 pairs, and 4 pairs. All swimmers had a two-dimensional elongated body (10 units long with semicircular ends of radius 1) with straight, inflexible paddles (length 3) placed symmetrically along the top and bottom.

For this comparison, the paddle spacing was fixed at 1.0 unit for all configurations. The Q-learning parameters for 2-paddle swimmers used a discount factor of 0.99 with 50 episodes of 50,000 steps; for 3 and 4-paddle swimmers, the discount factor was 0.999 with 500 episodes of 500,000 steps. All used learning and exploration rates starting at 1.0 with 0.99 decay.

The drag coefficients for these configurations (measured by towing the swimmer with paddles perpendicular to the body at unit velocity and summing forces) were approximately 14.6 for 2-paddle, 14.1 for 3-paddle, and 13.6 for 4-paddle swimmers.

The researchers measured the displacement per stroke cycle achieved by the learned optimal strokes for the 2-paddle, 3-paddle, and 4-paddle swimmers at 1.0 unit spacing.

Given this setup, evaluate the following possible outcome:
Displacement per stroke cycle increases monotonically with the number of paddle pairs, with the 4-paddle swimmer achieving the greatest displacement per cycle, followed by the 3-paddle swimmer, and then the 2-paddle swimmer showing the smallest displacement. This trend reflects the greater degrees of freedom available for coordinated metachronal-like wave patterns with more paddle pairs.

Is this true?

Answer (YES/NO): YES